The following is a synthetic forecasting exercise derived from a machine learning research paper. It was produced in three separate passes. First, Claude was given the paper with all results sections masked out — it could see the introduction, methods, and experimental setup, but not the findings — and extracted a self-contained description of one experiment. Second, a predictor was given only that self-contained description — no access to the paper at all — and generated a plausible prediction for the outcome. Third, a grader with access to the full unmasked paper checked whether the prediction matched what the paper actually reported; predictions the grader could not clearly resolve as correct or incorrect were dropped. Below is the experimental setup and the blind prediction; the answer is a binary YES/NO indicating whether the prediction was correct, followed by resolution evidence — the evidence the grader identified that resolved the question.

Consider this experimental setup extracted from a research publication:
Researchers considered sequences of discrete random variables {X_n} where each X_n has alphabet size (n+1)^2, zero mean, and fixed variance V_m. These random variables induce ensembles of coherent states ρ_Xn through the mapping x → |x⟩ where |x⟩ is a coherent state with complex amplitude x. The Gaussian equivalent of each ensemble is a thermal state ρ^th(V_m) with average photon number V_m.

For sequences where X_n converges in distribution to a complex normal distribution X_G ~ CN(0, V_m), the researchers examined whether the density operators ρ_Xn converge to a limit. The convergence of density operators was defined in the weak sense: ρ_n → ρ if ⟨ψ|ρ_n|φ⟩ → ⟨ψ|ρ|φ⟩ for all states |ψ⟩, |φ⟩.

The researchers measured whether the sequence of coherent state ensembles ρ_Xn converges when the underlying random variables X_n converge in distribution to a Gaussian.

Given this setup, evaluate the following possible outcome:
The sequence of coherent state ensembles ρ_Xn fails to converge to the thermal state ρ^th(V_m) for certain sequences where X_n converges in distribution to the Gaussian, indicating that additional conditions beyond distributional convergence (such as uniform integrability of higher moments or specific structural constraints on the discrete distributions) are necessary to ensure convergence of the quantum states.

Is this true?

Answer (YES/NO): NO